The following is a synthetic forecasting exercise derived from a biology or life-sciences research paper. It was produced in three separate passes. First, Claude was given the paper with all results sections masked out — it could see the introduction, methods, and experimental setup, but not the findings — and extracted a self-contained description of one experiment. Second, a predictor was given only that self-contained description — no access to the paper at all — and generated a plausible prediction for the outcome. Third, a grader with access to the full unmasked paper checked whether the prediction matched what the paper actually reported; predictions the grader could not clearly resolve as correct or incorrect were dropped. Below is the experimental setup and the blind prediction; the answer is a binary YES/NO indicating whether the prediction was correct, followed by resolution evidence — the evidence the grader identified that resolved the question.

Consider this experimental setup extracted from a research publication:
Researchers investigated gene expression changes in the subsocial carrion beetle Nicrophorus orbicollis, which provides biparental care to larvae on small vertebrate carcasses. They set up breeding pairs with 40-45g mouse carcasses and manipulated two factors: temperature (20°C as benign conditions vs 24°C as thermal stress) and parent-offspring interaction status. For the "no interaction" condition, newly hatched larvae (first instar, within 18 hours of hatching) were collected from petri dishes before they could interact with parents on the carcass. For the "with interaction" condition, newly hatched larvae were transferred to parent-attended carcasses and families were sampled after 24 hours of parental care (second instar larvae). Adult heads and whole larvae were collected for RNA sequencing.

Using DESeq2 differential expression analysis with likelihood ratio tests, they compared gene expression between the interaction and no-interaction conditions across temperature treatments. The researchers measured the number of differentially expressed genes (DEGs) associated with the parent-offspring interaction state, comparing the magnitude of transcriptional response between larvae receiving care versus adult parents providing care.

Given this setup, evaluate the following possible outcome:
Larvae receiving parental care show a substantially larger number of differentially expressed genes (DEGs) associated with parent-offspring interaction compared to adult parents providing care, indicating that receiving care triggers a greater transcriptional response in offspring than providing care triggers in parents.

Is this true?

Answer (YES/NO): YES